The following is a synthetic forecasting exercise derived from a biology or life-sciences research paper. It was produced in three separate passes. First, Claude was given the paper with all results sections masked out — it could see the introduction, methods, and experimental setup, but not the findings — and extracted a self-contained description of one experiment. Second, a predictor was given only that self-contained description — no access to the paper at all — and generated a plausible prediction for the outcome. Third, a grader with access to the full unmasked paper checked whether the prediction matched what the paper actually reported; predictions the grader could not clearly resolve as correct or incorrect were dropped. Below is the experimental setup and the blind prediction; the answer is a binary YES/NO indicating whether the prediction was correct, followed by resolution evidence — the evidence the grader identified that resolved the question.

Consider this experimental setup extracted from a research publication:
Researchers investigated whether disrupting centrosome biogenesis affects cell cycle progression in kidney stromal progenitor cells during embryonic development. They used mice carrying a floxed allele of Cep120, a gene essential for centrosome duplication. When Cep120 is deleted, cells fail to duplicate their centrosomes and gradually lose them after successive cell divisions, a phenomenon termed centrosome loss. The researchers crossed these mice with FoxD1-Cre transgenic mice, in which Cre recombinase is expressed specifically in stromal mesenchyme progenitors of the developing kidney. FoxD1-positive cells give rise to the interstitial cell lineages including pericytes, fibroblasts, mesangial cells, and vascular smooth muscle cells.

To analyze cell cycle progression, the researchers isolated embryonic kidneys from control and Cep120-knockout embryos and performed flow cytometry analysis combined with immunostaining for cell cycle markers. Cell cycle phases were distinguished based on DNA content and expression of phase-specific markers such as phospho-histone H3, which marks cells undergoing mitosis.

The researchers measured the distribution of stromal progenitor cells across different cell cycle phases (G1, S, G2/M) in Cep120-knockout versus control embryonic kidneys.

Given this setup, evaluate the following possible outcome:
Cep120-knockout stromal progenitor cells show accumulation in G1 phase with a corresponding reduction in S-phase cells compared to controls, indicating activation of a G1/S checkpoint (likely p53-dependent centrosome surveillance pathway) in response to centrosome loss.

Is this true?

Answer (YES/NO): NO